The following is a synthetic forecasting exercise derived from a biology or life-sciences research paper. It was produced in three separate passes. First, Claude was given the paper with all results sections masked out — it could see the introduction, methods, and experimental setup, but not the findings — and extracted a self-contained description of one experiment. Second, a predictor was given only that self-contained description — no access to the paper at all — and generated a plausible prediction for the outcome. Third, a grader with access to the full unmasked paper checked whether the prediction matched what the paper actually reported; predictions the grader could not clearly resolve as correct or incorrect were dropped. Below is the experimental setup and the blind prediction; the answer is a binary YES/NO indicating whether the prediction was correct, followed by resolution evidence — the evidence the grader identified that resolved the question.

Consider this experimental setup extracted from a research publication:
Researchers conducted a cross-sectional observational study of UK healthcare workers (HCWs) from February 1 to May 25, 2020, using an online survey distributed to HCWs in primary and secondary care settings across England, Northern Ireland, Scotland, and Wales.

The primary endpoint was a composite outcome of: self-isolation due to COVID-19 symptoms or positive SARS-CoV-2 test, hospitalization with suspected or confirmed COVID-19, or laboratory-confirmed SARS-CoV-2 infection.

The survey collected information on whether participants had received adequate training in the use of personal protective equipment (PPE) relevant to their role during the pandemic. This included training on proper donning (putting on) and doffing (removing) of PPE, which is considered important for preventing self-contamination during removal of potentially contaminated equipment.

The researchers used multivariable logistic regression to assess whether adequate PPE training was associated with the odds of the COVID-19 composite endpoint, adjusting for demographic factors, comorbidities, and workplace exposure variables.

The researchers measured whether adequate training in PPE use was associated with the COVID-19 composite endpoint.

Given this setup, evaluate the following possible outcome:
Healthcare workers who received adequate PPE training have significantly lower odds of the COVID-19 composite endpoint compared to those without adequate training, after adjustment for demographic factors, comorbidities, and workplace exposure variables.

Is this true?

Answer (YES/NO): YES